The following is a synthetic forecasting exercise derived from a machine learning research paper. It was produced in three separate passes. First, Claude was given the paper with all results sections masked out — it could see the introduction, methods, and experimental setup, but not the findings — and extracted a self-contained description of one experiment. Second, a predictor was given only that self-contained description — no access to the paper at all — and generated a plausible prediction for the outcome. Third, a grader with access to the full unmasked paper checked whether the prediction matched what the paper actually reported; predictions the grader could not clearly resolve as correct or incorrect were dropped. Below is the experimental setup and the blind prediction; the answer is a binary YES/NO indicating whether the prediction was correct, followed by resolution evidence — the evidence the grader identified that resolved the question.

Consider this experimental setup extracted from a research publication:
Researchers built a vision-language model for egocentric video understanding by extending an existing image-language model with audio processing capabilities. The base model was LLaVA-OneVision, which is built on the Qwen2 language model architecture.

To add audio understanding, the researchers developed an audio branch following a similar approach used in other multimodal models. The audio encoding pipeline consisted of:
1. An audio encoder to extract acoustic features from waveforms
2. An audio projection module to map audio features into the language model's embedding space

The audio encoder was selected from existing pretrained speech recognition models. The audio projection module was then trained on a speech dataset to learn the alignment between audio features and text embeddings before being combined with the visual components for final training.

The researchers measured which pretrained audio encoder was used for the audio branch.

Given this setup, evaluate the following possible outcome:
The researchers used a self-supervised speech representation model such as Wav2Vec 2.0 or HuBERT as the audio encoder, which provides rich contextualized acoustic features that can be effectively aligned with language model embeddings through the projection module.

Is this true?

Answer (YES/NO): NO